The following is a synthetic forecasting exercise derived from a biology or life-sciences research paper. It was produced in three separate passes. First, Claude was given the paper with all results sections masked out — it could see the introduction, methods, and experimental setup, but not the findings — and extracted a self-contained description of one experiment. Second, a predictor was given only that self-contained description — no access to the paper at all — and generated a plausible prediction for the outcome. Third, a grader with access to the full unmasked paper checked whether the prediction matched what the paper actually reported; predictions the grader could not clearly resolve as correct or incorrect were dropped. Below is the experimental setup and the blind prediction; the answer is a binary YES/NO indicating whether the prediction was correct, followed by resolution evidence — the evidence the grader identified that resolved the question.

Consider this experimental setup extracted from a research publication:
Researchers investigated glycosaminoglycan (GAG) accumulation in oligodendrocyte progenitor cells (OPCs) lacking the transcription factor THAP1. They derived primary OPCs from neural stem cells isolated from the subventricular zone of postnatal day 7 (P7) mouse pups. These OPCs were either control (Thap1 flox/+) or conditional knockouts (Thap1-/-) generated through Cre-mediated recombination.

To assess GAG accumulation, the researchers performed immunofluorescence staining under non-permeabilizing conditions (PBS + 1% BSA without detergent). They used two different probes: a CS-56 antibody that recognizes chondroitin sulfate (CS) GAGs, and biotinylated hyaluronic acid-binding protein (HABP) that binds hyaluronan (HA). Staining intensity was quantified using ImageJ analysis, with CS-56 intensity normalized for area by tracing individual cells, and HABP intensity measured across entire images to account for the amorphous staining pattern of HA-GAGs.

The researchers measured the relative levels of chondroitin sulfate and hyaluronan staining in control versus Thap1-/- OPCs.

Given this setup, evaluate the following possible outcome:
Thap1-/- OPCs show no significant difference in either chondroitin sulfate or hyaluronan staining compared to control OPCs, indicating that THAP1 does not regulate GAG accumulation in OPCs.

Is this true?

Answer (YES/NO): NO